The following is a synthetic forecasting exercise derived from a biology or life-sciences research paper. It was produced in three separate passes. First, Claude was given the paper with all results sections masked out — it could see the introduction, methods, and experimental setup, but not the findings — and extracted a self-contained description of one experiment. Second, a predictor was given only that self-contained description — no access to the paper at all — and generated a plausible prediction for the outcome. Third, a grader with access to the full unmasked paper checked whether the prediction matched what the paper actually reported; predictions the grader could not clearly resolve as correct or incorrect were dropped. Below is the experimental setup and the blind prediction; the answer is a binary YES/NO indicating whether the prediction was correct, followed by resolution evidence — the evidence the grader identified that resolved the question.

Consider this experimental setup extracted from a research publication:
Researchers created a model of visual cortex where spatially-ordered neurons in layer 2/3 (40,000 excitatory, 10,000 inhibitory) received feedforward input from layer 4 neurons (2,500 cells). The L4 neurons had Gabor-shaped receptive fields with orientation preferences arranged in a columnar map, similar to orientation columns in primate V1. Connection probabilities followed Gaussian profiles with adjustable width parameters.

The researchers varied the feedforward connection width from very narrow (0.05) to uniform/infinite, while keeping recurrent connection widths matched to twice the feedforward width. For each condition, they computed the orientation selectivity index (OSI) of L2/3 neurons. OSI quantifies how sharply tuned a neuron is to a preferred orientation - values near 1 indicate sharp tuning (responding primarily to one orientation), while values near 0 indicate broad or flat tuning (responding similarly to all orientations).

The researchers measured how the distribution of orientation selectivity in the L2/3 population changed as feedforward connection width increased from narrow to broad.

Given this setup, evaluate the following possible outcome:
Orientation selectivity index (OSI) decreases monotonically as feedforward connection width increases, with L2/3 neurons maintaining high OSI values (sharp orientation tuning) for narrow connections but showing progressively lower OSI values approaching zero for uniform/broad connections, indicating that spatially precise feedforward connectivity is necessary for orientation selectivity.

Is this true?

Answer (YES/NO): YES